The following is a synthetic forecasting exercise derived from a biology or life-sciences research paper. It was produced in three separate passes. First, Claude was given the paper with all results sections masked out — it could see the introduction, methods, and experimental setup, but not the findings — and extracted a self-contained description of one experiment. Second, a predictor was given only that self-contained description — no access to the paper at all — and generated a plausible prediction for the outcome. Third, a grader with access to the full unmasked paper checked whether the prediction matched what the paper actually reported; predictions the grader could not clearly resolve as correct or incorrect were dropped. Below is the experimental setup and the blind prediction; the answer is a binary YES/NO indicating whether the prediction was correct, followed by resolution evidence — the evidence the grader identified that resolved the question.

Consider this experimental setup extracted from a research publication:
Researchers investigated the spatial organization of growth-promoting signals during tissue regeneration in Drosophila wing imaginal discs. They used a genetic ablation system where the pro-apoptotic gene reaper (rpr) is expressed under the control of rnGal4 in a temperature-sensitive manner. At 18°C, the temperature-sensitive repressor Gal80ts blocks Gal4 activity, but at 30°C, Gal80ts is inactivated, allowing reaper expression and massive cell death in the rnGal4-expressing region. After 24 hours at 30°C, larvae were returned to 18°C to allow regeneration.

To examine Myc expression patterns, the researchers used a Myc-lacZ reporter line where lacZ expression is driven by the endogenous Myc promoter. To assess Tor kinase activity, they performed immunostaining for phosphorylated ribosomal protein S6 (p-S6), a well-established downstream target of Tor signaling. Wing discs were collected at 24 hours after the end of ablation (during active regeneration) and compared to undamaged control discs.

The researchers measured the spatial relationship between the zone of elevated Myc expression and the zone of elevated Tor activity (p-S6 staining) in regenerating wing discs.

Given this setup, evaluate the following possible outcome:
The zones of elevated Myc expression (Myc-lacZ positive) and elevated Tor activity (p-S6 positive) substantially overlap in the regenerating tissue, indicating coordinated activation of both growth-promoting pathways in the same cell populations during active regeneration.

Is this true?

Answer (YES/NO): NO